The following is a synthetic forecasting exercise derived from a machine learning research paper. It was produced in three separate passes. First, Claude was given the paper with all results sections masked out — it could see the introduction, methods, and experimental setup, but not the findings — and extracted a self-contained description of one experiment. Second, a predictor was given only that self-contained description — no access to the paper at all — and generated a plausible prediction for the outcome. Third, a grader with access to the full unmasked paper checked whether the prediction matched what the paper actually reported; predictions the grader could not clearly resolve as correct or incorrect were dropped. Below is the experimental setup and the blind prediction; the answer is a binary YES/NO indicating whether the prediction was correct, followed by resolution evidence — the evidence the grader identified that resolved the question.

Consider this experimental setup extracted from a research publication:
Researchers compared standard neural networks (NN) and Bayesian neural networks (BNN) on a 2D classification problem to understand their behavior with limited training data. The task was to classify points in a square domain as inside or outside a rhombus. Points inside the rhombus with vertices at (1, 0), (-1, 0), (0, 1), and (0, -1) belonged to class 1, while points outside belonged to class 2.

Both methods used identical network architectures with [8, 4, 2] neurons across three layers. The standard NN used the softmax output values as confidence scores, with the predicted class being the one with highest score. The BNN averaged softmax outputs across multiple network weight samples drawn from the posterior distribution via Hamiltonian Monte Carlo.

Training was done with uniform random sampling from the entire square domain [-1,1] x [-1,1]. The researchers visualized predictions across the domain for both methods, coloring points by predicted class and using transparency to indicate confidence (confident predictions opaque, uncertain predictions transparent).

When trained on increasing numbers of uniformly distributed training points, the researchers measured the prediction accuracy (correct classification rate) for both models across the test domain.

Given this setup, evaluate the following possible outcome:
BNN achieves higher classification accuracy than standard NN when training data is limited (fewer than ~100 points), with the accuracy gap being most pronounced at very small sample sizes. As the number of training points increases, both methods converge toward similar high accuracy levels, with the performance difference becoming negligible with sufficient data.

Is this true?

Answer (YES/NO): NO